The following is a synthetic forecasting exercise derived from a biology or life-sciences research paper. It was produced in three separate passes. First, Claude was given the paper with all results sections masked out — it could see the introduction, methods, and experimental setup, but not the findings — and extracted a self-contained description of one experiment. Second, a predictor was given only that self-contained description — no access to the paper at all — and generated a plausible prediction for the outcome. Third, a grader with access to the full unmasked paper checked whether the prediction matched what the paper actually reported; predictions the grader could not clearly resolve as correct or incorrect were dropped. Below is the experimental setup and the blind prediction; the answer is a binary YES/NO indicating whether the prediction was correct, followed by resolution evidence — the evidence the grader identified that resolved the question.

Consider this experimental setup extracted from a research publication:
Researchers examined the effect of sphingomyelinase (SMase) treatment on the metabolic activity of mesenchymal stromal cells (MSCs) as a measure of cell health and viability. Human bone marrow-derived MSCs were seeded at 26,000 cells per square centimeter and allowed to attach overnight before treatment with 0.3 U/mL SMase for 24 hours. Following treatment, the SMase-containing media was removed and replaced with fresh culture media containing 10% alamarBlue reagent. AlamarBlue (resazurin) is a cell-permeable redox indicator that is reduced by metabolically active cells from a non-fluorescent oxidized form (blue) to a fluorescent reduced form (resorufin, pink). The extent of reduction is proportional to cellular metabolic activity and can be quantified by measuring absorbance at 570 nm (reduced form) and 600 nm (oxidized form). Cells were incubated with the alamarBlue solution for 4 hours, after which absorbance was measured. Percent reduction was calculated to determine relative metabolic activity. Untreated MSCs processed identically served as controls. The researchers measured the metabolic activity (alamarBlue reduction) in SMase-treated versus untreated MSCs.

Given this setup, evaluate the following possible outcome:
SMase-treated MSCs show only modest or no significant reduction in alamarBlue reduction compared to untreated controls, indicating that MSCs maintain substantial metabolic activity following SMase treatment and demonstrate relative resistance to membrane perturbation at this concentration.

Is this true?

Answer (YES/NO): YES